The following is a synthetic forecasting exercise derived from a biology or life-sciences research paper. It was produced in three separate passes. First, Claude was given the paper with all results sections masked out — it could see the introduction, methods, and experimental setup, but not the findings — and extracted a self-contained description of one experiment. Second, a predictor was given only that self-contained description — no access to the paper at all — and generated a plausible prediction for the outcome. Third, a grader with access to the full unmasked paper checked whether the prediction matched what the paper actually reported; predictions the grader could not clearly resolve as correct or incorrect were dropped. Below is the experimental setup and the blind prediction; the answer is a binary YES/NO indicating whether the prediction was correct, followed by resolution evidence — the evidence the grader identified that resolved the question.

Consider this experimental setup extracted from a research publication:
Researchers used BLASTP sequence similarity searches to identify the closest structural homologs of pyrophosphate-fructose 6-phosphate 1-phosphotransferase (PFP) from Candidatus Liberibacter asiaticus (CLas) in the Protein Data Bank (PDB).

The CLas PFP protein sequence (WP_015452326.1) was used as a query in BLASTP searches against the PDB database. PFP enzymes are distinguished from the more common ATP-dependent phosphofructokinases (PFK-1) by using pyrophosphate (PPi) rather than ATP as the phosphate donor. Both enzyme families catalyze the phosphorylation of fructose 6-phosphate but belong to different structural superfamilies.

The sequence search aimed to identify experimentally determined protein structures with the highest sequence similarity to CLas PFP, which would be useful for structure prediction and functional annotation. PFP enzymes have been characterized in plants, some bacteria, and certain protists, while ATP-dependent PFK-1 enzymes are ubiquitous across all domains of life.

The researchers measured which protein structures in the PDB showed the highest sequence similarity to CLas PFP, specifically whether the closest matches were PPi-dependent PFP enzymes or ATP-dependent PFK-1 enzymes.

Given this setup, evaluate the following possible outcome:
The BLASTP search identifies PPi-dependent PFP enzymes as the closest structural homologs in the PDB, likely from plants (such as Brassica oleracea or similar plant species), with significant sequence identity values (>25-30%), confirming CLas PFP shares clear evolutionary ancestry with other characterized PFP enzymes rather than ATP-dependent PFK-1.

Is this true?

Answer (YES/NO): NO